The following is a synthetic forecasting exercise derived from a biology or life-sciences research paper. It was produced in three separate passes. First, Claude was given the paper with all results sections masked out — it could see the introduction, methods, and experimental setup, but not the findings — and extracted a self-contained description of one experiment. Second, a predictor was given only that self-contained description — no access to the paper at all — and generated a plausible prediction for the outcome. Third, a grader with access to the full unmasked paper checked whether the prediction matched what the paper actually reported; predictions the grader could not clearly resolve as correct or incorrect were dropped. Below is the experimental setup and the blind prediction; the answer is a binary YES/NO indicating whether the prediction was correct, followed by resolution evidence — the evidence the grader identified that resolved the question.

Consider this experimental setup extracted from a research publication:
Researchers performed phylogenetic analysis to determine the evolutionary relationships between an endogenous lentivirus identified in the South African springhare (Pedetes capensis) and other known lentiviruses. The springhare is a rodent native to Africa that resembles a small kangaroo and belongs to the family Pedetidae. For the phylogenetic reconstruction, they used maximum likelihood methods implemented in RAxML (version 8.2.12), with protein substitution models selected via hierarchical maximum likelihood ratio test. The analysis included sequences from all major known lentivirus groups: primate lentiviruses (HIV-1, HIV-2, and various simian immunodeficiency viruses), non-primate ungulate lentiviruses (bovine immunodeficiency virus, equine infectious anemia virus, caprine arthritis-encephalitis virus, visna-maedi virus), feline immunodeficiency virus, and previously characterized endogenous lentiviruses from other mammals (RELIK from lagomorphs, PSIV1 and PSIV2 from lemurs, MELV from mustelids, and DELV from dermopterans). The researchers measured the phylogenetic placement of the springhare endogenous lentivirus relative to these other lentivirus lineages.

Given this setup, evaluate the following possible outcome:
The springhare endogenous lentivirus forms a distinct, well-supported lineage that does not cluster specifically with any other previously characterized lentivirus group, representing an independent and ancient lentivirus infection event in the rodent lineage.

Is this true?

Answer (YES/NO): NO